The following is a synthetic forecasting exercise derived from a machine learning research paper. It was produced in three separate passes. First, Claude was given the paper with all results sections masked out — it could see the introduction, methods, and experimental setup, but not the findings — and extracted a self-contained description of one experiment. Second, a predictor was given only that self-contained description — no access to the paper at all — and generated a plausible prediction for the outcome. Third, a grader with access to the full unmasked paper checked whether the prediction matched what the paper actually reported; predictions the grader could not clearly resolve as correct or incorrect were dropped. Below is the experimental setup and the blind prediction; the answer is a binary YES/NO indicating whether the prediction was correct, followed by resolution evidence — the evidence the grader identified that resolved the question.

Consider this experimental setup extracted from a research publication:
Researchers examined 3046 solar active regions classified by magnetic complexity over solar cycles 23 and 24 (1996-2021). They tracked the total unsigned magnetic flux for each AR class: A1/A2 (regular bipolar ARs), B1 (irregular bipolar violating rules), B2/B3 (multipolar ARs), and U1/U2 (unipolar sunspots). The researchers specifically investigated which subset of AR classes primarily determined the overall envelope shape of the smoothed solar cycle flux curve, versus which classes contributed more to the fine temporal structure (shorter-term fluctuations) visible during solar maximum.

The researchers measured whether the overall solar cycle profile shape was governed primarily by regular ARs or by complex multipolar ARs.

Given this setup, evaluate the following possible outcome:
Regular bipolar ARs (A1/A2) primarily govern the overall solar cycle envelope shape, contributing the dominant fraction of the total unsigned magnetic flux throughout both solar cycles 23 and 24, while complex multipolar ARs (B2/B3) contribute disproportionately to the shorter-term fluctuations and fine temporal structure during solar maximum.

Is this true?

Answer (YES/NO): NO